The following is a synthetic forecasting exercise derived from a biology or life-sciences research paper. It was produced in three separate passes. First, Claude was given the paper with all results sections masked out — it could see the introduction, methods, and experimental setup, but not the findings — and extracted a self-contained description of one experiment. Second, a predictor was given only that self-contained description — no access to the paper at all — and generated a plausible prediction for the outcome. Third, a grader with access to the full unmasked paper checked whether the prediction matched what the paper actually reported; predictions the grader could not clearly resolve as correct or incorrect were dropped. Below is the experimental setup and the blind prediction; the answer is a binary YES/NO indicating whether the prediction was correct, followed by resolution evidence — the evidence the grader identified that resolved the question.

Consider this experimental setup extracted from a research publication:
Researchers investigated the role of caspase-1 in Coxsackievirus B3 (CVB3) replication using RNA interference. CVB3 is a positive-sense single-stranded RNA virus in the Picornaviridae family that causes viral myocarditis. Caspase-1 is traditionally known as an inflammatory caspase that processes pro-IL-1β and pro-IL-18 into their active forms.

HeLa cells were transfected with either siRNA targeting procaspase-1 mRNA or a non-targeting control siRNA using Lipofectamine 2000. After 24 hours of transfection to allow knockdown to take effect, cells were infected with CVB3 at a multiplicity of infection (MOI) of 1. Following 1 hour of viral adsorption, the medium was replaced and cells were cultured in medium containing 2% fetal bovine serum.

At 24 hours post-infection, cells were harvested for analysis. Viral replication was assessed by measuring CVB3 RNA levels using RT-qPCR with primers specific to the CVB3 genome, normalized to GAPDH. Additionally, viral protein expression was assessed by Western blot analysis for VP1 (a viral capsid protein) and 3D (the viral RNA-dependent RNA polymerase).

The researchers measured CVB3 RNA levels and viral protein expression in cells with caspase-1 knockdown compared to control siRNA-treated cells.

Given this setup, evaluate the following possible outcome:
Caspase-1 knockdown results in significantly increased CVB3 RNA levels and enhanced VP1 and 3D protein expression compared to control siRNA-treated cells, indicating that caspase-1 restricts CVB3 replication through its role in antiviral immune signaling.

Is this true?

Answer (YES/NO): NO